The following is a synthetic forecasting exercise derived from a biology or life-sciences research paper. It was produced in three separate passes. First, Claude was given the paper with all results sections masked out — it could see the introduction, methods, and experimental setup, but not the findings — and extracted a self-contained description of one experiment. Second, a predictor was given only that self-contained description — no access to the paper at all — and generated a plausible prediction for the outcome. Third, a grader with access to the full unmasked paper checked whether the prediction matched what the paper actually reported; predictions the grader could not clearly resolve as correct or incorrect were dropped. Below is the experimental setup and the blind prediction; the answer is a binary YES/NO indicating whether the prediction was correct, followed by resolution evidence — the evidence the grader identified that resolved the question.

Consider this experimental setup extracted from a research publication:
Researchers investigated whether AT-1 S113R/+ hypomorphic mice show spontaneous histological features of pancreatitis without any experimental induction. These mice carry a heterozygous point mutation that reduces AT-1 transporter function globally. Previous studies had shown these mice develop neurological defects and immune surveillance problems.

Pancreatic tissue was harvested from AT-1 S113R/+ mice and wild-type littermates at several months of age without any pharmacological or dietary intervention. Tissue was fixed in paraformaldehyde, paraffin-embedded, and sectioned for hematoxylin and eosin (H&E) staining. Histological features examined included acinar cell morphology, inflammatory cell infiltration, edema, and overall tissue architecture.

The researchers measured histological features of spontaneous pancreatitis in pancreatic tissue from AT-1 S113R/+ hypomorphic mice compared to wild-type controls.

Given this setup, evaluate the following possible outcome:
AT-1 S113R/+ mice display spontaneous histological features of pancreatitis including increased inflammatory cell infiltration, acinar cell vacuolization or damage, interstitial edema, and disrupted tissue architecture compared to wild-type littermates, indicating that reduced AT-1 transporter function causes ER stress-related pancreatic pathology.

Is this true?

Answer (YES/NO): NO